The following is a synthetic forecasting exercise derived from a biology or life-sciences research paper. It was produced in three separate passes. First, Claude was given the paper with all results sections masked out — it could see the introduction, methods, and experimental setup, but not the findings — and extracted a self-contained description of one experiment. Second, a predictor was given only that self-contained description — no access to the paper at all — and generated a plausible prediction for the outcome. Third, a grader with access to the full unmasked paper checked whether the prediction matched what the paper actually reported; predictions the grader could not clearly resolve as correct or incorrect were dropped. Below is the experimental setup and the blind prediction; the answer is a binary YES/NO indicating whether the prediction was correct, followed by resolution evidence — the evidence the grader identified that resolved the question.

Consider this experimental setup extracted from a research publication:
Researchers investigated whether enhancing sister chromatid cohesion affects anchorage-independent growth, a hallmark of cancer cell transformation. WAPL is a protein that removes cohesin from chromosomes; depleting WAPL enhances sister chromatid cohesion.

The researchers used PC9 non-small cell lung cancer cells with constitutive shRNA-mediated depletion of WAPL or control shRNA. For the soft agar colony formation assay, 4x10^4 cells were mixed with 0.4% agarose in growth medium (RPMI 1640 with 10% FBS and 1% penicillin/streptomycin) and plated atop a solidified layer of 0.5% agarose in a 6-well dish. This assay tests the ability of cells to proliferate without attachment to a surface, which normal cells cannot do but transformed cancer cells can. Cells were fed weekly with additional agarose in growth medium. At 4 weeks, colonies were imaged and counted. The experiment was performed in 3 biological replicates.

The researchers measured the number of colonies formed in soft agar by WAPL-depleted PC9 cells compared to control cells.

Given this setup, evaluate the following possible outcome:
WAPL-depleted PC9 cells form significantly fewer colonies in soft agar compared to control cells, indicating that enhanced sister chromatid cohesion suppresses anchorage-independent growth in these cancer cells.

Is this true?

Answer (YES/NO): NO